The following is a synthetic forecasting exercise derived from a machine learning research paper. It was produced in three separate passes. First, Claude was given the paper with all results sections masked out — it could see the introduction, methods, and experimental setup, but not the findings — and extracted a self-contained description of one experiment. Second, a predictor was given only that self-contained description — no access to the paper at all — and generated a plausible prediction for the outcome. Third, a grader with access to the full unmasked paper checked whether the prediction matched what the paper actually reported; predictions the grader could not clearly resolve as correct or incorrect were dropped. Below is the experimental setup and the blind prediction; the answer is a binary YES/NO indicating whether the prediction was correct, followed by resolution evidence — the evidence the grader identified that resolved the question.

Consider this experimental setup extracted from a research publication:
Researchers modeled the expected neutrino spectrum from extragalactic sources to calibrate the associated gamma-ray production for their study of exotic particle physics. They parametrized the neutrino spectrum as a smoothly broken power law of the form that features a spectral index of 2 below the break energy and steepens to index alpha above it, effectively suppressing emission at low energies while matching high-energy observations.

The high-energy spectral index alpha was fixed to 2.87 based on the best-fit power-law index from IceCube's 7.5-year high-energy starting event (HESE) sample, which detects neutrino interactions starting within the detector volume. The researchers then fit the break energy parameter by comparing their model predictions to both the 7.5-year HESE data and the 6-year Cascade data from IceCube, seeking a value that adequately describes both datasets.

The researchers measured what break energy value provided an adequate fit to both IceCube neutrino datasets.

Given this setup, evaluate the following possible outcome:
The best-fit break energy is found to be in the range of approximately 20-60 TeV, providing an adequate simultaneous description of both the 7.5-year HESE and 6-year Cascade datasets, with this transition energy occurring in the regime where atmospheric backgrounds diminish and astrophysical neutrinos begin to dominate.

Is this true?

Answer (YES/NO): YES